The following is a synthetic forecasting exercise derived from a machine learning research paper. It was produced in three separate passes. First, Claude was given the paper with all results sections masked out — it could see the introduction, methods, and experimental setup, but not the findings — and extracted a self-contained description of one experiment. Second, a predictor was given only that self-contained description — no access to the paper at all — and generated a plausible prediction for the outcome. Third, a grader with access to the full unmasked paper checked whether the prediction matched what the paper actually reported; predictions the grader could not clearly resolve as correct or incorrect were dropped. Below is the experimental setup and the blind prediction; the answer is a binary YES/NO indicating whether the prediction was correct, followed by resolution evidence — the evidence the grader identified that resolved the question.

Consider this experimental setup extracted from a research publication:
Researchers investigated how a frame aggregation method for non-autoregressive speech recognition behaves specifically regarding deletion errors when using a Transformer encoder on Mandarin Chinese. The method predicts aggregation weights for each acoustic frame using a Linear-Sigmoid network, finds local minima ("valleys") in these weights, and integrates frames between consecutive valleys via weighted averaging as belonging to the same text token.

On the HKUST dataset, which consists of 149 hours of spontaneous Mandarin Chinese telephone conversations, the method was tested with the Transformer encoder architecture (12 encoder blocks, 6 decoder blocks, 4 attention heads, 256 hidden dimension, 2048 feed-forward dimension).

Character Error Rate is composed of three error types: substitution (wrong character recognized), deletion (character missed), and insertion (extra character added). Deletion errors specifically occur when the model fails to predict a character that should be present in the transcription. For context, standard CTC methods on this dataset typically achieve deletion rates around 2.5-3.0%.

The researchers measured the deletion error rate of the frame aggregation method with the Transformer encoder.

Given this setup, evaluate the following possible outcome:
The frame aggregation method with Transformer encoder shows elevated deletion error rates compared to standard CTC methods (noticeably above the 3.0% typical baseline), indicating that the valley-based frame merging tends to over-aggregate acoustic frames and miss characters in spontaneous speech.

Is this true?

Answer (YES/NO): YES